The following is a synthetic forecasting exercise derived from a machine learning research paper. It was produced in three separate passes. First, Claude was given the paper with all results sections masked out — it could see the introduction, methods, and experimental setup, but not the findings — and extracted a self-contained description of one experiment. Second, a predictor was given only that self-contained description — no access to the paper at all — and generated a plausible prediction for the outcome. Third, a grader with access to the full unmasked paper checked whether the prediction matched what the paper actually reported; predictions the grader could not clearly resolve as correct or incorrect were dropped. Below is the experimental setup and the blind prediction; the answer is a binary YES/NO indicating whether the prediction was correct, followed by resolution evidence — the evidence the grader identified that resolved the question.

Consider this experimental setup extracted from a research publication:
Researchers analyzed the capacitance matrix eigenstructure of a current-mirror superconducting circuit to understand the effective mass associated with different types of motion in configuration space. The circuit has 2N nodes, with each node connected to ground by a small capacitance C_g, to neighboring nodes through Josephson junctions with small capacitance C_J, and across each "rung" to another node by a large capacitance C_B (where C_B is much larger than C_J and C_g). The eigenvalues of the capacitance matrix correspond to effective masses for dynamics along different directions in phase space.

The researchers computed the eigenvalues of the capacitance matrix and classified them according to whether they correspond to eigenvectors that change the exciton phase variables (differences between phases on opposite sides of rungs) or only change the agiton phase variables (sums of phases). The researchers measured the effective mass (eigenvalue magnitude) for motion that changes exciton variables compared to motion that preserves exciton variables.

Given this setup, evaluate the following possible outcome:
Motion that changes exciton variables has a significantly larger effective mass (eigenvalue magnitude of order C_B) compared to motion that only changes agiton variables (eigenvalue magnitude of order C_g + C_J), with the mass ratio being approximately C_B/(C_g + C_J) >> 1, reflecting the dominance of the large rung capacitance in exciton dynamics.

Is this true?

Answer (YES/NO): YES